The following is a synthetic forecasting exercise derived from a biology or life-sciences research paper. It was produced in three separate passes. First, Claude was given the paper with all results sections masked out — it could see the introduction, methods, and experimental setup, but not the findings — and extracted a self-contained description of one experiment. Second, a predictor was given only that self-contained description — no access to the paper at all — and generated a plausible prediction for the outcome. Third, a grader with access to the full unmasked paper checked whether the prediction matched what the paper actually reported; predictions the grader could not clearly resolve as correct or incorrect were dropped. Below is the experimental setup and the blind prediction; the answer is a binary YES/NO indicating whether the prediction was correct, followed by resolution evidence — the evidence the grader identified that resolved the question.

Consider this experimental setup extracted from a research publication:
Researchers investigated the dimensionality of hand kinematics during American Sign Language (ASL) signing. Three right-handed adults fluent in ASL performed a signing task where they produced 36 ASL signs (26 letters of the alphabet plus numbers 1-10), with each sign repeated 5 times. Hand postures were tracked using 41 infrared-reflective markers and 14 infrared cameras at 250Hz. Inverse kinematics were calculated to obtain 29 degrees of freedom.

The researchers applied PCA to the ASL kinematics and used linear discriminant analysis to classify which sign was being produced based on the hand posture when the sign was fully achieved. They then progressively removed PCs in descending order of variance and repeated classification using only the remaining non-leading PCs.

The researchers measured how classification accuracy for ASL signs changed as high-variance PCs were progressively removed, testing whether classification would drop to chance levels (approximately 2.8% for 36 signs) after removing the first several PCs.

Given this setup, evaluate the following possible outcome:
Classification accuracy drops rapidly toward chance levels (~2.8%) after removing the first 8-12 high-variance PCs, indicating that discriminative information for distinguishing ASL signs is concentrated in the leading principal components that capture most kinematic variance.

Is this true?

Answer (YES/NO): NO